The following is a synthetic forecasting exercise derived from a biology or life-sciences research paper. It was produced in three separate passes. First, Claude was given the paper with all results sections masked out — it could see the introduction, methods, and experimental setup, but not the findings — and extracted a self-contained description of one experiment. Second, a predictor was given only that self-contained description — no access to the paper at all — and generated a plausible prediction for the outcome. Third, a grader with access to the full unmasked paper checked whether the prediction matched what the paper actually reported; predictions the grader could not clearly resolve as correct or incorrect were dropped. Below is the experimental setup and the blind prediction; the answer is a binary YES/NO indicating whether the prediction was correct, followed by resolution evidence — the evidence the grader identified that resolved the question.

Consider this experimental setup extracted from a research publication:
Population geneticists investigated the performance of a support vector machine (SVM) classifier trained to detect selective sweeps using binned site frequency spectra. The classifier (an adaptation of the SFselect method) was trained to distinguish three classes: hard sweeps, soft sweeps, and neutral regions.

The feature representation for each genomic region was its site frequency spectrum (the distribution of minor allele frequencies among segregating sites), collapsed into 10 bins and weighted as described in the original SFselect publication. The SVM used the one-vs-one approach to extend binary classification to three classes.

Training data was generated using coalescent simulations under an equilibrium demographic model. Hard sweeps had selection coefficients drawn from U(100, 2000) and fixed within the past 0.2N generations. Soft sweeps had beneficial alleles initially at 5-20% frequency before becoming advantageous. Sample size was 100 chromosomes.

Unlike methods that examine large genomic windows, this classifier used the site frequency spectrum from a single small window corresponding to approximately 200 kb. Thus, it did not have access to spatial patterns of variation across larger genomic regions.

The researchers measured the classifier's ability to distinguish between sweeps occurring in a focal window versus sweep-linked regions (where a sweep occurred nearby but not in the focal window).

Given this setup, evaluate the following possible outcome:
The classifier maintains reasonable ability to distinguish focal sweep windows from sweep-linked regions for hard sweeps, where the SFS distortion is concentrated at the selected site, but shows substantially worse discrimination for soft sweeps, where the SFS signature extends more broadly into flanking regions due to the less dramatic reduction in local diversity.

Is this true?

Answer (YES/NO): NO